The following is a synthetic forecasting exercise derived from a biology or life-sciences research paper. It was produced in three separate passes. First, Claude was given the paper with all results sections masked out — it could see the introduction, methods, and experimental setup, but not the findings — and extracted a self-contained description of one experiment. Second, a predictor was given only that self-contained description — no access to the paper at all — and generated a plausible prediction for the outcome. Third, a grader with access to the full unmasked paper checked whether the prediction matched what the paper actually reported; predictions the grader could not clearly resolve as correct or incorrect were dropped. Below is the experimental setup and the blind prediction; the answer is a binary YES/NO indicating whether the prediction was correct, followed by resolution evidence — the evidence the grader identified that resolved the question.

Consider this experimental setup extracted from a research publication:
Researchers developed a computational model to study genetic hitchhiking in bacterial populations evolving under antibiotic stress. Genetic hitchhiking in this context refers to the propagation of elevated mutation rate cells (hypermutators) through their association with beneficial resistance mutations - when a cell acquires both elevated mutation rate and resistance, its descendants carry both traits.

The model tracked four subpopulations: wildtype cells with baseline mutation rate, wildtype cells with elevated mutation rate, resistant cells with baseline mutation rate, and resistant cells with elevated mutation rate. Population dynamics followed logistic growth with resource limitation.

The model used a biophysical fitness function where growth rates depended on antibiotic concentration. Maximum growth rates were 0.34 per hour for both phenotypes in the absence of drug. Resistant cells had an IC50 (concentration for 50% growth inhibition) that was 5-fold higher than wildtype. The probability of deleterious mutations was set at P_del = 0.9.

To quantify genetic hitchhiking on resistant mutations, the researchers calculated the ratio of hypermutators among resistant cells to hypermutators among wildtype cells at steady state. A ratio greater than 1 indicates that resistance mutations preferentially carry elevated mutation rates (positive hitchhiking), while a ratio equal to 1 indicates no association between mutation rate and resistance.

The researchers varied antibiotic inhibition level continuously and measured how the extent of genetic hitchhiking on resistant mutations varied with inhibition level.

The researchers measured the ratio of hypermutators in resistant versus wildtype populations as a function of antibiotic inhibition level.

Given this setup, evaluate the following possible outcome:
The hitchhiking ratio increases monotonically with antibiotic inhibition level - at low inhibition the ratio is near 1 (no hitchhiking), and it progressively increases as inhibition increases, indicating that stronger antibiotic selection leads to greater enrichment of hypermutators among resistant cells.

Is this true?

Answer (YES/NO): NO